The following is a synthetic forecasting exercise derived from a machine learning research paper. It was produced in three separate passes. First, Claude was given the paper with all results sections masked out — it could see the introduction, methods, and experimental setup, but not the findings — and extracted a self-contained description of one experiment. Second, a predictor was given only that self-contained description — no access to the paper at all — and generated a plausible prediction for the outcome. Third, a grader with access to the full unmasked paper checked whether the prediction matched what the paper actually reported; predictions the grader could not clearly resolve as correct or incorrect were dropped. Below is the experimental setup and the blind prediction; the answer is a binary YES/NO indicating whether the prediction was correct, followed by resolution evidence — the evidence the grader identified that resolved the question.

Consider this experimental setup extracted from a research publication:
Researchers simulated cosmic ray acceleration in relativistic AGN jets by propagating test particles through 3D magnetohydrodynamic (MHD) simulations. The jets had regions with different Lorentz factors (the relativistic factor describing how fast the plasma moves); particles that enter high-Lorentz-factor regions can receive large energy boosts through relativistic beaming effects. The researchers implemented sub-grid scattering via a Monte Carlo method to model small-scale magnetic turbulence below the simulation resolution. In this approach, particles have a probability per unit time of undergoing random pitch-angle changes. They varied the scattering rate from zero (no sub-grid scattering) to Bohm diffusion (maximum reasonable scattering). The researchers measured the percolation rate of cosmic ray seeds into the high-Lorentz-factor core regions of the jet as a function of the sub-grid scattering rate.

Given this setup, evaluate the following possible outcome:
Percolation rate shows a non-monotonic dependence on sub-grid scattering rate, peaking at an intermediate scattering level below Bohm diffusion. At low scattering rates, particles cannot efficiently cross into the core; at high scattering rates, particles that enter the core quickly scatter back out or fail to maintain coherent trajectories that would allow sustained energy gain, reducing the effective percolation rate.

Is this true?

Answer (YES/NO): NO